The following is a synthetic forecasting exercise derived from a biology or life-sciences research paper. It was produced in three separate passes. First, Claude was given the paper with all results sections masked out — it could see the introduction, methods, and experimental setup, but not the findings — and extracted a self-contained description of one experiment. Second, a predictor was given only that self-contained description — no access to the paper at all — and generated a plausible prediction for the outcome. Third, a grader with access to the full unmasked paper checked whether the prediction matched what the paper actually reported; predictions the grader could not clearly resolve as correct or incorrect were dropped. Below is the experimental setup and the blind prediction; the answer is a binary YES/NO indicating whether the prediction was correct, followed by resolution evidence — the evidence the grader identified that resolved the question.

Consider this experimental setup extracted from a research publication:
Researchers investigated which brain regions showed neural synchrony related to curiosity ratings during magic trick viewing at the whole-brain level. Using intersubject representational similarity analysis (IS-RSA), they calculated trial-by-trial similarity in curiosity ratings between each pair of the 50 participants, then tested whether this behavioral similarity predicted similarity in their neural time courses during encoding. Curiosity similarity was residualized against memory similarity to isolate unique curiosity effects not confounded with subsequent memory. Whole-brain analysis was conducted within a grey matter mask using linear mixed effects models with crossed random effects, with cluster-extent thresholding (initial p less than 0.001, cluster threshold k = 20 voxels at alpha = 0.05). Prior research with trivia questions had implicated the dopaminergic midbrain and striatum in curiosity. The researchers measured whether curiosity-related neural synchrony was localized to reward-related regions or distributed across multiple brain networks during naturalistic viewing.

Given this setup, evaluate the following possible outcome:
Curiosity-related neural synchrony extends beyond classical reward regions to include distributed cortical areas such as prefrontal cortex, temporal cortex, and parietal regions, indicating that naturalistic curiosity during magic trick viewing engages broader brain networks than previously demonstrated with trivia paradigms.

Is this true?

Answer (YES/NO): YES